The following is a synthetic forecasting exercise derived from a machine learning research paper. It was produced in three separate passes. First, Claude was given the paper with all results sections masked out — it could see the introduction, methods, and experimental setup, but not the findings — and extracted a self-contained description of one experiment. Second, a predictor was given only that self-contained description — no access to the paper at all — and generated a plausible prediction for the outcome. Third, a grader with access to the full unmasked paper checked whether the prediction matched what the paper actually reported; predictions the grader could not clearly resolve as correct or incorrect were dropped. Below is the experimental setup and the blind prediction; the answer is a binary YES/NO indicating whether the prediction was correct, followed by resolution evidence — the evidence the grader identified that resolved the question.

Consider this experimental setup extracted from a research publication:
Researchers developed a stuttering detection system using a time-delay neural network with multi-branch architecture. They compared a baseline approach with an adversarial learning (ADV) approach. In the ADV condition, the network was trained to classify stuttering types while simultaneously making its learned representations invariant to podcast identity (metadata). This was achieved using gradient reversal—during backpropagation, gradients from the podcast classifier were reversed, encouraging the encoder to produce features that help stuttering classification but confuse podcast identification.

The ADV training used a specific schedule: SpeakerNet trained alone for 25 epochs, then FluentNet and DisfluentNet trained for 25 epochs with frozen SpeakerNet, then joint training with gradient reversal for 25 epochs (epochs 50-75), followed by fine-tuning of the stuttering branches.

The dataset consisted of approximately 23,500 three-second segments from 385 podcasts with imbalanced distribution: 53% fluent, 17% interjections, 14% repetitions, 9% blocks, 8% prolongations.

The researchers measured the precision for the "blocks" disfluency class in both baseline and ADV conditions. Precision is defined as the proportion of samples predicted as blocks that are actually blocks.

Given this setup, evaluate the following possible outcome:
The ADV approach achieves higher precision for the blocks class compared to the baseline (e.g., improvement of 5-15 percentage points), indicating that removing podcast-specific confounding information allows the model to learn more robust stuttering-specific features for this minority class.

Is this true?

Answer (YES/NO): NO